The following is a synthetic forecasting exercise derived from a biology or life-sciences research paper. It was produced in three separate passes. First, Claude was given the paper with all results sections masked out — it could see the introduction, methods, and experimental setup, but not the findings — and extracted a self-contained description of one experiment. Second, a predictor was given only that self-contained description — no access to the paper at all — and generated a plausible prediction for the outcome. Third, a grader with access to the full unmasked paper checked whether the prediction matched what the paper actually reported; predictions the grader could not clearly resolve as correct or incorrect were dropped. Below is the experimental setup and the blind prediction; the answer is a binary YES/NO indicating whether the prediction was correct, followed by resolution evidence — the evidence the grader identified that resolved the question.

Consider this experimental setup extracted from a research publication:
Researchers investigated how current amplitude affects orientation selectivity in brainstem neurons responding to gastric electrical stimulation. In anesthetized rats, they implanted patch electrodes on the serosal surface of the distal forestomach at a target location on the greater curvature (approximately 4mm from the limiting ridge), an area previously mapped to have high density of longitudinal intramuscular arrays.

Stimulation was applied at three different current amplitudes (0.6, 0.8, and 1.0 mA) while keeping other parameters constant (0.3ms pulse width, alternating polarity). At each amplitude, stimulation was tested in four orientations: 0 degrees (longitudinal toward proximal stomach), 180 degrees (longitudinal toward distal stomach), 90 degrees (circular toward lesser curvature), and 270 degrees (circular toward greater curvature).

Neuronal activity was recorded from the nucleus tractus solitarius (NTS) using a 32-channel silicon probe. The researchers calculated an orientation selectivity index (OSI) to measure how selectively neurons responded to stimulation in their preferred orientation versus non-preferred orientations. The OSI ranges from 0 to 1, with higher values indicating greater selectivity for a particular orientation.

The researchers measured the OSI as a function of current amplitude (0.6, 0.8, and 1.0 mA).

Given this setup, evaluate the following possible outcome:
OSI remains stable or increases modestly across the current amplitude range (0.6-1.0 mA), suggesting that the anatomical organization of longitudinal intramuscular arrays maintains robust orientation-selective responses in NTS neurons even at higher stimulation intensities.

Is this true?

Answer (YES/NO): NO